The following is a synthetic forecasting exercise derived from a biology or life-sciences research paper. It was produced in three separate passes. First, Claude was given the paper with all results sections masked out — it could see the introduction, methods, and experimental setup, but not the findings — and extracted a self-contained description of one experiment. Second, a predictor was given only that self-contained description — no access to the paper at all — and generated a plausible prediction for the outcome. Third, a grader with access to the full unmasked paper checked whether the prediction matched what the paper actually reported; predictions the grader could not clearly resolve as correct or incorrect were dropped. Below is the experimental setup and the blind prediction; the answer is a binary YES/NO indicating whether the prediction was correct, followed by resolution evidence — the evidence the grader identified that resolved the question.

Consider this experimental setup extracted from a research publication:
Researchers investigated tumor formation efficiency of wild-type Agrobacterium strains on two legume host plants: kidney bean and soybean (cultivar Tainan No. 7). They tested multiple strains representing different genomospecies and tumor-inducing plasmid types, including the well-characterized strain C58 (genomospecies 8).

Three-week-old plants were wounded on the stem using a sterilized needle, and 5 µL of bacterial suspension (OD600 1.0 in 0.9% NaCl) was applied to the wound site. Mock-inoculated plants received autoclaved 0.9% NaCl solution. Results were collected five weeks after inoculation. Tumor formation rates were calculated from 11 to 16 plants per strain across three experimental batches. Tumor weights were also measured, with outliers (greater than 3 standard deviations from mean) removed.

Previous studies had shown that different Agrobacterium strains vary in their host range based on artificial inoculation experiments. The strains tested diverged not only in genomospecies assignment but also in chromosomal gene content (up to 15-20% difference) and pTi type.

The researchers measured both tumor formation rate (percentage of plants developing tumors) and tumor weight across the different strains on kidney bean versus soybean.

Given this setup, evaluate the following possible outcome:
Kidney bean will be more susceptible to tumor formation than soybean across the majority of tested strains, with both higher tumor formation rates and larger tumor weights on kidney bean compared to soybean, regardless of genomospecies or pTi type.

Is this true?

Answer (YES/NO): NO